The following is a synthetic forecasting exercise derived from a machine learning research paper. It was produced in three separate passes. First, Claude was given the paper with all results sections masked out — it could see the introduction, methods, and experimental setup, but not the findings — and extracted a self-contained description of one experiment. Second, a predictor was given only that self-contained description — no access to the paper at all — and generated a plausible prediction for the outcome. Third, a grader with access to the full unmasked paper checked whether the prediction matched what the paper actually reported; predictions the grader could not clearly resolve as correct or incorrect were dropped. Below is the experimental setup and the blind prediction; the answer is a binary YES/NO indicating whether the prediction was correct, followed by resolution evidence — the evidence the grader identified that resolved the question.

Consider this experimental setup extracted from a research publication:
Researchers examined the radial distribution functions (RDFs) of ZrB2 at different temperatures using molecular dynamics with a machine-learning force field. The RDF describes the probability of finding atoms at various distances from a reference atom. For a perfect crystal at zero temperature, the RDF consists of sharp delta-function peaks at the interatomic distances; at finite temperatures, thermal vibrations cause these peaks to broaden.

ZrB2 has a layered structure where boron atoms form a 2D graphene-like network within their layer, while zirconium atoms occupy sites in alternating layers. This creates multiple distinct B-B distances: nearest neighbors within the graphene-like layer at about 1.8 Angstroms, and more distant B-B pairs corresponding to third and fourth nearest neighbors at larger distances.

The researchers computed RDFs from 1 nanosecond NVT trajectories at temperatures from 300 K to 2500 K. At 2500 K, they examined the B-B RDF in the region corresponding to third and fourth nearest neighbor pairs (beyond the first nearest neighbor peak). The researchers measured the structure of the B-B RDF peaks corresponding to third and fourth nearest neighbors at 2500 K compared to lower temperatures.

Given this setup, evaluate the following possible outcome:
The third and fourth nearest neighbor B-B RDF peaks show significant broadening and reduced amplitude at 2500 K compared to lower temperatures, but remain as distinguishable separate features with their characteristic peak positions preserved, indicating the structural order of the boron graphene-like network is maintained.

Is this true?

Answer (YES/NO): NO